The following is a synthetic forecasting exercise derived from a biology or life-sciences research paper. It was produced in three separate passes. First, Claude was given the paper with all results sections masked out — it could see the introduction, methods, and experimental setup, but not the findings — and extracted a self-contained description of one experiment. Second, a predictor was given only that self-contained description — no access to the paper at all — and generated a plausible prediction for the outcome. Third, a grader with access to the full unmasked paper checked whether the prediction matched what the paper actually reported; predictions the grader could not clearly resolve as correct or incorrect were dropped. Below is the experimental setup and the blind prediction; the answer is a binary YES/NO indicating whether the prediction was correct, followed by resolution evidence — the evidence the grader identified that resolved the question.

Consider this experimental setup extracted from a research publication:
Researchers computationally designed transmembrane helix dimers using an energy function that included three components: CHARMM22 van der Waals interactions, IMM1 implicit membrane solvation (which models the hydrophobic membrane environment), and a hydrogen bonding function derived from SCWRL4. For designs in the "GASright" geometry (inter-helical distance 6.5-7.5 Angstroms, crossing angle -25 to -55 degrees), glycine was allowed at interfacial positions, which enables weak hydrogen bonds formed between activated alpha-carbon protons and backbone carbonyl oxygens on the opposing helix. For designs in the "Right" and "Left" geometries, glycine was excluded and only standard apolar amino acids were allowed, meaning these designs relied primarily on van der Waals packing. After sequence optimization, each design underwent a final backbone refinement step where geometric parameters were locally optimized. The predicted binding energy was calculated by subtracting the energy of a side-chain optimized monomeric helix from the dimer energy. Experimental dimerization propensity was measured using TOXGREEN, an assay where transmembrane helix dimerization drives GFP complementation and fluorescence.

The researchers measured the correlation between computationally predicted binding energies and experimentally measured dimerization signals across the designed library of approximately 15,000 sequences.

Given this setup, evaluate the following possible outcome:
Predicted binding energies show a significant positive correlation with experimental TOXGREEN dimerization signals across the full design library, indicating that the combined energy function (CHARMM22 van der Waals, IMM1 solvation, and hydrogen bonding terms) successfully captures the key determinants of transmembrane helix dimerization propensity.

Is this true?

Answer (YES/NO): NO